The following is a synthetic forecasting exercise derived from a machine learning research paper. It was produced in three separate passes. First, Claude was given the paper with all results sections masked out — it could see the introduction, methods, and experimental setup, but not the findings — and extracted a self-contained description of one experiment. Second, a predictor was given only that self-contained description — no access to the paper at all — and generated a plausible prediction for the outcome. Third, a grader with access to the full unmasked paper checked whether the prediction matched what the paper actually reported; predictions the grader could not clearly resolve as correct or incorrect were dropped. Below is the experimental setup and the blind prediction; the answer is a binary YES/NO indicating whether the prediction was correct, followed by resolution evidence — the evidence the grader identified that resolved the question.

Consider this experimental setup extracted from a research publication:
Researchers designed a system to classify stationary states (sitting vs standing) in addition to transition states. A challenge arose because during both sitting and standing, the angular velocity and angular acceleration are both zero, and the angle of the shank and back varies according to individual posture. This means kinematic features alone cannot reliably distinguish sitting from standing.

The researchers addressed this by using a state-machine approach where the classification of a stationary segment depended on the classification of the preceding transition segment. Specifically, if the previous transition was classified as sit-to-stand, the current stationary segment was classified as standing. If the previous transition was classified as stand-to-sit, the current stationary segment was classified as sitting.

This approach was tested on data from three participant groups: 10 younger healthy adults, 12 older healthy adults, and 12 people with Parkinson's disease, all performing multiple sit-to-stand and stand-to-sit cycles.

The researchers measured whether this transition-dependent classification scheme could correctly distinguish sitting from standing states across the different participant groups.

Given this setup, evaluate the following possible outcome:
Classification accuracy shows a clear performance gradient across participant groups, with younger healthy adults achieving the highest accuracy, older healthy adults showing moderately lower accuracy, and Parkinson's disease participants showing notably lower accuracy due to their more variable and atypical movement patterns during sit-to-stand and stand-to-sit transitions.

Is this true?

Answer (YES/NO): NO